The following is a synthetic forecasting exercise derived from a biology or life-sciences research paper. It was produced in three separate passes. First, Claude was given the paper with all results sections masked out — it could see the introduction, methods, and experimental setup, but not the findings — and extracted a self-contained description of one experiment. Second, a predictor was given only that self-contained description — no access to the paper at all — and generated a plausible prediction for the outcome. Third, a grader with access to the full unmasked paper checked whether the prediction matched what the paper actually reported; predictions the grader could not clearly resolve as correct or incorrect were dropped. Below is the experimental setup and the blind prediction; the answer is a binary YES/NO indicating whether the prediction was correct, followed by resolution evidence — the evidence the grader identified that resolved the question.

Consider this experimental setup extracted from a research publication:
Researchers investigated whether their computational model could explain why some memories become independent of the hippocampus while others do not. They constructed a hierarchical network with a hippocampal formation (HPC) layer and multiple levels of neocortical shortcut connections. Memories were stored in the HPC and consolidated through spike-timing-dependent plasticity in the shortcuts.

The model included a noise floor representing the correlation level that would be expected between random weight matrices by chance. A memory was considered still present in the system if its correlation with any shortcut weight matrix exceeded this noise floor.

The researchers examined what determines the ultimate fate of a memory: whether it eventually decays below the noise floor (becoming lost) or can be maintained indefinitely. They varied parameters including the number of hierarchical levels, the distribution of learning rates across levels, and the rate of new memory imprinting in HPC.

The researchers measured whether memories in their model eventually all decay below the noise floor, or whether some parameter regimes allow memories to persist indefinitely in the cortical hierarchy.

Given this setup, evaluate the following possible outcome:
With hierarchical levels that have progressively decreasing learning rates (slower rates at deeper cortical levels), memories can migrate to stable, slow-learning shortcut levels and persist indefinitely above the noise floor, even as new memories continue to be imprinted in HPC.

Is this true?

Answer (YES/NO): NO